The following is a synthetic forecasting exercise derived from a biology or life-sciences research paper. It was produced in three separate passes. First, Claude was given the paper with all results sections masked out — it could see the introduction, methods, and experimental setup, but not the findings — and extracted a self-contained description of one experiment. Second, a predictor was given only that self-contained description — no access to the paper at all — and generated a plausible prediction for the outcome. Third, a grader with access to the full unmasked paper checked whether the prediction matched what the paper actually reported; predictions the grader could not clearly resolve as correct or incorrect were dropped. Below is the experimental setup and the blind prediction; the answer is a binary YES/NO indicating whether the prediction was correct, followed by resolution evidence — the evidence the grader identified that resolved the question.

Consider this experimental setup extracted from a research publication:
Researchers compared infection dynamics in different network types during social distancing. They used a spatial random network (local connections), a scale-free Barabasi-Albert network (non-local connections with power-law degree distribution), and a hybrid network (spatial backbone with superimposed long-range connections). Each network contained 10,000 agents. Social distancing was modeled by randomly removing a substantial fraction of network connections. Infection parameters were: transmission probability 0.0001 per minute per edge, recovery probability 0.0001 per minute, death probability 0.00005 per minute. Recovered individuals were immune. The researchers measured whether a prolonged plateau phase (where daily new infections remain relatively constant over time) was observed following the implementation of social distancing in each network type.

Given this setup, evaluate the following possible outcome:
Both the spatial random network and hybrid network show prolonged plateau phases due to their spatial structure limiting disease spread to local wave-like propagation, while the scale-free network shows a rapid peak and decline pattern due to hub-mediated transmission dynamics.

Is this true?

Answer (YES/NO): YES